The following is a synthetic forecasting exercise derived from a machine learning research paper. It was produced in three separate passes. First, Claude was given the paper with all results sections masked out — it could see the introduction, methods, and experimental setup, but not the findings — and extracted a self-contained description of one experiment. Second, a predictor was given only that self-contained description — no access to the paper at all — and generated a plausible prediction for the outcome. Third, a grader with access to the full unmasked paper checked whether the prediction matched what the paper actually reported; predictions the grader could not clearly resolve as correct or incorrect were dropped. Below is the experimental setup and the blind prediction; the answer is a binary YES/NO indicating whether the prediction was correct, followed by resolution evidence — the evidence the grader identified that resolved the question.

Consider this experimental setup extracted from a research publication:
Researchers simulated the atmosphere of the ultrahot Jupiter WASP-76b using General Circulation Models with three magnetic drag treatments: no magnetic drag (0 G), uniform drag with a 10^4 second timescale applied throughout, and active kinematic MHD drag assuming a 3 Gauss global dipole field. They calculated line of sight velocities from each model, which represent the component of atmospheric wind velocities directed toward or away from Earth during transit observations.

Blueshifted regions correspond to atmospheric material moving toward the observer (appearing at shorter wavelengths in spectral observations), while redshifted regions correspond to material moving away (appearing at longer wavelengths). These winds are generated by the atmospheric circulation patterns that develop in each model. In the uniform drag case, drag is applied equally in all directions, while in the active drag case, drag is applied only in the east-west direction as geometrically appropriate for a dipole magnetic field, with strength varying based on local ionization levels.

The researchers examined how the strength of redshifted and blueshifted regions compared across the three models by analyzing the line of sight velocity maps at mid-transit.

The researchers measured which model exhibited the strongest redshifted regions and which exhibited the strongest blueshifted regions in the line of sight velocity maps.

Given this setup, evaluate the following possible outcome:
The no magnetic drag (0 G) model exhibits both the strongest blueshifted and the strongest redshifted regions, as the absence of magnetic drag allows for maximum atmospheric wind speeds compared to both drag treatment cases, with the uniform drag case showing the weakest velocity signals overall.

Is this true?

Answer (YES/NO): NO